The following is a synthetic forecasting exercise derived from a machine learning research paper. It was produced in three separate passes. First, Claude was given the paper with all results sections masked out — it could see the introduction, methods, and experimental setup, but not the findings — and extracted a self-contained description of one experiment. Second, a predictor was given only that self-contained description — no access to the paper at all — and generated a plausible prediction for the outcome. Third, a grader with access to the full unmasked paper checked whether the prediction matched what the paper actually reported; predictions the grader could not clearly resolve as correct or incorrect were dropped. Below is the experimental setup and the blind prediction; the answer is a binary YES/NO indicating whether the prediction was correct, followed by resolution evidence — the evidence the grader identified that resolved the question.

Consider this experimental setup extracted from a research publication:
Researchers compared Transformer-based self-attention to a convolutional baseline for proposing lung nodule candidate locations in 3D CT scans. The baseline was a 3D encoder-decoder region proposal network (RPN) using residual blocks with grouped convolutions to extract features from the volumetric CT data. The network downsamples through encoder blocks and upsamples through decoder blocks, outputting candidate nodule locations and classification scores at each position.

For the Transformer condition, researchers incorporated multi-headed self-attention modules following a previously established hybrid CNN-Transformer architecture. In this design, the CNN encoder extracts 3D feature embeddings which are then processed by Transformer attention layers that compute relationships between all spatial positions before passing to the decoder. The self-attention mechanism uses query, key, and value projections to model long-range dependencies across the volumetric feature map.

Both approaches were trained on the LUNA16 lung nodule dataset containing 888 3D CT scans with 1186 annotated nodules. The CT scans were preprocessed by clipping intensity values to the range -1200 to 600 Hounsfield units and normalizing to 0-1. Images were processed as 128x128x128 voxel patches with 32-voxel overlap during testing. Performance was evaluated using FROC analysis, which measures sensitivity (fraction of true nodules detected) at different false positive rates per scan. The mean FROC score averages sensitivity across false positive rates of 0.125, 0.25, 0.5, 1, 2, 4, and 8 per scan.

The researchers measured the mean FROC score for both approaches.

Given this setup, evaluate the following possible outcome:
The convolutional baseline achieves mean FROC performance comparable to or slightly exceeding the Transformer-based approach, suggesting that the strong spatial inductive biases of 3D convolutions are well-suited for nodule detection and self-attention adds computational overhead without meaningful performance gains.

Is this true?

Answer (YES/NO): YES